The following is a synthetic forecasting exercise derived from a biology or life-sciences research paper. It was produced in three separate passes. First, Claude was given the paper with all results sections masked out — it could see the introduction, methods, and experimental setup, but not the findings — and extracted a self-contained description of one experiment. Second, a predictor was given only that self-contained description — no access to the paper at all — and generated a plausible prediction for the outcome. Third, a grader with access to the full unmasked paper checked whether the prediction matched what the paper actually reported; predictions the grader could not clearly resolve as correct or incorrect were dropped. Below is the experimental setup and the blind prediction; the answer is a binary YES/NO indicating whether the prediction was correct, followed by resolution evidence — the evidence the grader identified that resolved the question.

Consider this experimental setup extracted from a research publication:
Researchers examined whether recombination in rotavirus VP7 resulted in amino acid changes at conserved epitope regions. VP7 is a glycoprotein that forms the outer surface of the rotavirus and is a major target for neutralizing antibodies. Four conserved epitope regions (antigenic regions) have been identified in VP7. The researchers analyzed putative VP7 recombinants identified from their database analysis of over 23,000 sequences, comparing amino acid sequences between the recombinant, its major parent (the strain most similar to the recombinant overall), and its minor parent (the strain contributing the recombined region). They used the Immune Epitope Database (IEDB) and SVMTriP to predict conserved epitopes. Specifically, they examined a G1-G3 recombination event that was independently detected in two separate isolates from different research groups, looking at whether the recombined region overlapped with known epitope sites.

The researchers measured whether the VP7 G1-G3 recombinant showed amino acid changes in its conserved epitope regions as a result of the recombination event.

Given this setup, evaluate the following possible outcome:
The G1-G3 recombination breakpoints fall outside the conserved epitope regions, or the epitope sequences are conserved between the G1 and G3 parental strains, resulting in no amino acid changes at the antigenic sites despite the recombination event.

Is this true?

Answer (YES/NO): NO